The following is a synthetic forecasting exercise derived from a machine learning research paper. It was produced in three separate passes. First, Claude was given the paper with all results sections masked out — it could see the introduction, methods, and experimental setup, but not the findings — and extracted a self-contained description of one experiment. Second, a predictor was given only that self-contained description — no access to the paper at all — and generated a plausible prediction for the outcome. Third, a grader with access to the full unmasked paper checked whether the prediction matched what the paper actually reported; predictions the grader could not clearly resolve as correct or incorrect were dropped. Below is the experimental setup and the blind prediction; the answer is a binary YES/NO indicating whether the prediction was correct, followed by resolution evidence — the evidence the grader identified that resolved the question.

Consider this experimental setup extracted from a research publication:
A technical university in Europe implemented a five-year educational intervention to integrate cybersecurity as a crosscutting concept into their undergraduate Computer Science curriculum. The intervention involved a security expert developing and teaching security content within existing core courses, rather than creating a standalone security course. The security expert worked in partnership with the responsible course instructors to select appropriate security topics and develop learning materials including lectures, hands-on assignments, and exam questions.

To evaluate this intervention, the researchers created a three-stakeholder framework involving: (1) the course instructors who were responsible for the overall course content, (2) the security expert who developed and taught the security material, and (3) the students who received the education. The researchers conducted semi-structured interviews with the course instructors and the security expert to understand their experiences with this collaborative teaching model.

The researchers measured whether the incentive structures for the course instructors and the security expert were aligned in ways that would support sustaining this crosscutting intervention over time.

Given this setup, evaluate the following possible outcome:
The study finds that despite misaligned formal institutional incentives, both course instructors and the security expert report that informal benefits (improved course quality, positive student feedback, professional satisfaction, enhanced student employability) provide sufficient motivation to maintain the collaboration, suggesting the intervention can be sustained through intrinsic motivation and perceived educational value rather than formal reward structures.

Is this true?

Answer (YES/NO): NO